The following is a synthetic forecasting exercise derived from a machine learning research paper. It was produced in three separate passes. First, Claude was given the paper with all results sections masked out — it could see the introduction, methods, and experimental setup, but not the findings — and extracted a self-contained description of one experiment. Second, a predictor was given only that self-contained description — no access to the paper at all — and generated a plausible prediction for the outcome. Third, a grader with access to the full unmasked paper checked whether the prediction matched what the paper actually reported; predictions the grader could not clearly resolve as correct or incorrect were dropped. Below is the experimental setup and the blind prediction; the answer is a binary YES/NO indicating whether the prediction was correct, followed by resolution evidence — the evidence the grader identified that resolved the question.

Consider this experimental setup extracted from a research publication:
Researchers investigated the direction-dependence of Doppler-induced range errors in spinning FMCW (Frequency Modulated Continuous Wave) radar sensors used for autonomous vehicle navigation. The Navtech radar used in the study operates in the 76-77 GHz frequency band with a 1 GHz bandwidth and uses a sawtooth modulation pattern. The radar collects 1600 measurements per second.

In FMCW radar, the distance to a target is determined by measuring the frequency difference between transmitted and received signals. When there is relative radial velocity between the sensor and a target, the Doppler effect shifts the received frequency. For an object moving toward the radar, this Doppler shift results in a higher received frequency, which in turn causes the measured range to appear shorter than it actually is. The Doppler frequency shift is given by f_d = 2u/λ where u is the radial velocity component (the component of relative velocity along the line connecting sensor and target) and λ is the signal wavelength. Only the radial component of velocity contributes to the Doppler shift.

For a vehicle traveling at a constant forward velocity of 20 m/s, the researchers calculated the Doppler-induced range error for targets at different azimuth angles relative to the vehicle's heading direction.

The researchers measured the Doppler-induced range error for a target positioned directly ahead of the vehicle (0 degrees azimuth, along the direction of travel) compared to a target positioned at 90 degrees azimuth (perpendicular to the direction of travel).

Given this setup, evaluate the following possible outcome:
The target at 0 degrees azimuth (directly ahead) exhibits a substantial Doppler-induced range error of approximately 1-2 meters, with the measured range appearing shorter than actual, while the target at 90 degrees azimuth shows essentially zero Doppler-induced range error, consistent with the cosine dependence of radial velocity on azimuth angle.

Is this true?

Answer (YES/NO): YES